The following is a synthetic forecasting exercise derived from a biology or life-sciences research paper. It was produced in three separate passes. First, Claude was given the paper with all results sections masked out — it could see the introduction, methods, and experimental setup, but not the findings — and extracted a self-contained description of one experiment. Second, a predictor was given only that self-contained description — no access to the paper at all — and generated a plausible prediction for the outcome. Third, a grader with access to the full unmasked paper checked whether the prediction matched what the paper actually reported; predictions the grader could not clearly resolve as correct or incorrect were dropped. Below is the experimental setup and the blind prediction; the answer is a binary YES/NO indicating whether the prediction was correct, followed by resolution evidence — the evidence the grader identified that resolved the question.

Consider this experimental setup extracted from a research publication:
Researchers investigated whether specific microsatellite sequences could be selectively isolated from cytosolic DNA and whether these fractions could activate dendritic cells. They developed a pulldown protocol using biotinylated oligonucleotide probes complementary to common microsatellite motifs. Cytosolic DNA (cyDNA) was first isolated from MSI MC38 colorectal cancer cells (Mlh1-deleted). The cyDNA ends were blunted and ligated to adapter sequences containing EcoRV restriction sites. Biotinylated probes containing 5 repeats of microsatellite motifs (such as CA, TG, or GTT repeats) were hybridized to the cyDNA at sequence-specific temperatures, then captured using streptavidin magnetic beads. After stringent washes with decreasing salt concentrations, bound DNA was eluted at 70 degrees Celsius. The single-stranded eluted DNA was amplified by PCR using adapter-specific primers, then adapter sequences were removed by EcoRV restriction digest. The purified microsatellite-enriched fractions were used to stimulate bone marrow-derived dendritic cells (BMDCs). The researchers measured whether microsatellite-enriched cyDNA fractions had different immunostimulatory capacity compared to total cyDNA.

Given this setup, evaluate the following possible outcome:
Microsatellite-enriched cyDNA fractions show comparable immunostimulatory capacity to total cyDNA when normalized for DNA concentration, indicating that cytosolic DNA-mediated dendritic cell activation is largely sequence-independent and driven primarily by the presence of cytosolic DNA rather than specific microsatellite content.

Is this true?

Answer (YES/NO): NO